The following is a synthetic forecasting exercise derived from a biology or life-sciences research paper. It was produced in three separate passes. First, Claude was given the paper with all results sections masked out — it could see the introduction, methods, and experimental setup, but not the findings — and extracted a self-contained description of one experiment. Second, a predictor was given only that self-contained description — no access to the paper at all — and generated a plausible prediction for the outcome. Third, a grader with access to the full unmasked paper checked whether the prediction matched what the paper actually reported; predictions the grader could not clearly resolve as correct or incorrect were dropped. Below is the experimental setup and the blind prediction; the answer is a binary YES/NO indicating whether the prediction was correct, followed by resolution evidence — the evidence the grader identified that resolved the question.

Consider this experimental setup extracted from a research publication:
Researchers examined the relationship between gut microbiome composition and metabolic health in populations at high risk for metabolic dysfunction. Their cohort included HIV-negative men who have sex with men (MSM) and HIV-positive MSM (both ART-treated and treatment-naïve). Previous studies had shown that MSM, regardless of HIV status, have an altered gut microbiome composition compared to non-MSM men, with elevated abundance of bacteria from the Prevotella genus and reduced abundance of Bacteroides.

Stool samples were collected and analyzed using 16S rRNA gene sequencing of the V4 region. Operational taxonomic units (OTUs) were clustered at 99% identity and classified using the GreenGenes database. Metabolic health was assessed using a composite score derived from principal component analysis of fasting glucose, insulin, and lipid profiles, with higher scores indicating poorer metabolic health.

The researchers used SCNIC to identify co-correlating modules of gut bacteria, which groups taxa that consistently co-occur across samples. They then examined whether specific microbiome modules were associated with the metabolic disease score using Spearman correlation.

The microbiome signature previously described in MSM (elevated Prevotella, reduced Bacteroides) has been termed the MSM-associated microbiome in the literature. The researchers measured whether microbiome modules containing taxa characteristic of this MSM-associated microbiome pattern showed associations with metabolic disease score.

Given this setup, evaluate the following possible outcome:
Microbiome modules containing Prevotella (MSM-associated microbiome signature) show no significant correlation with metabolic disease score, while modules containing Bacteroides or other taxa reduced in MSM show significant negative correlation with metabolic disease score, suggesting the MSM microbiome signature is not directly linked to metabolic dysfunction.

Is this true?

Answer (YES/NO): NO